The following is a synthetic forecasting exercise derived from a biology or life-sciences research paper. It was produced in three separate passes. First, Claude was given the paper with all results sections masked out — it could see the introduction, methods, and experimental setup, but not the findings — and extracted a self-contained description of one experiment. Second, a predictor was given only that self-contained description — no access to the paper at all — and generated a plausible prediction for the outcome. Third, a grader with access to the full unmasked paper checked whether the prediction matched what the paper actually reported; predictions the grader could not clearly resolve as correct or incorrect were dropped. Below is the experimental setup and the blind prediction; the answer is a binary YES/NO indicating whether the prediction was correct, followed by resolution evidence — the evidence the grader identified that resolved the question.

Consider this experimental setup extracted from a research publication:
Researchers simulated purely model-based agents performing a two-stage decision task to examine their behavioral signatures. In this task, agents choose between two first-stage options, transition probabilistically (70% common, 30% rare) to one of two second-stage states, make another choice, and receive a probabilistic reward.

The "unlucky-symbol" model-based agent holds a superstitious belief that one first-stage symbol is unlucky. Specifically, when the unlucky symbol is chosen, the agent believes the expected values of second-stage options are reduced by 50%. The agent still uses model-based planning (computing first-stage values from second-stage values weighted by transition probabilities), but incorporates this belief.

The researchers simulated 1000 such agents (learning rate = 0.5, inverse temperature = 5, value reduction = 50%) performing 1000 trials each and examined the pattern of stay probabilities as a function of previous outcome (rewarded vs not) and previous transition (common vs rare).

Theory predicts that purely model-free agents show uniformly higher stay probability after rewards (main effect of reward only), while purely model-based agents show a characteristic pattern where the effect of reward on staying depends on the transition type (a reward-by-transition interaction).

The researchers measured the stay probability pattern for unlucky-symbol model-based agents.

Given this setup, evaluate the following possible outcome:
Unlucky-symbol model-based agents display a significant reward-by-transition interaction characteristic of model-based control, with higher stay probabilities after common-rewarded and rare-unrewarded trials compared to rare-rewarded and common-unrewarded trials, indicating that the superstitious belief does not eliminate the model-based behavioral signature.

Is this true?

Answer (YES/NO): NO